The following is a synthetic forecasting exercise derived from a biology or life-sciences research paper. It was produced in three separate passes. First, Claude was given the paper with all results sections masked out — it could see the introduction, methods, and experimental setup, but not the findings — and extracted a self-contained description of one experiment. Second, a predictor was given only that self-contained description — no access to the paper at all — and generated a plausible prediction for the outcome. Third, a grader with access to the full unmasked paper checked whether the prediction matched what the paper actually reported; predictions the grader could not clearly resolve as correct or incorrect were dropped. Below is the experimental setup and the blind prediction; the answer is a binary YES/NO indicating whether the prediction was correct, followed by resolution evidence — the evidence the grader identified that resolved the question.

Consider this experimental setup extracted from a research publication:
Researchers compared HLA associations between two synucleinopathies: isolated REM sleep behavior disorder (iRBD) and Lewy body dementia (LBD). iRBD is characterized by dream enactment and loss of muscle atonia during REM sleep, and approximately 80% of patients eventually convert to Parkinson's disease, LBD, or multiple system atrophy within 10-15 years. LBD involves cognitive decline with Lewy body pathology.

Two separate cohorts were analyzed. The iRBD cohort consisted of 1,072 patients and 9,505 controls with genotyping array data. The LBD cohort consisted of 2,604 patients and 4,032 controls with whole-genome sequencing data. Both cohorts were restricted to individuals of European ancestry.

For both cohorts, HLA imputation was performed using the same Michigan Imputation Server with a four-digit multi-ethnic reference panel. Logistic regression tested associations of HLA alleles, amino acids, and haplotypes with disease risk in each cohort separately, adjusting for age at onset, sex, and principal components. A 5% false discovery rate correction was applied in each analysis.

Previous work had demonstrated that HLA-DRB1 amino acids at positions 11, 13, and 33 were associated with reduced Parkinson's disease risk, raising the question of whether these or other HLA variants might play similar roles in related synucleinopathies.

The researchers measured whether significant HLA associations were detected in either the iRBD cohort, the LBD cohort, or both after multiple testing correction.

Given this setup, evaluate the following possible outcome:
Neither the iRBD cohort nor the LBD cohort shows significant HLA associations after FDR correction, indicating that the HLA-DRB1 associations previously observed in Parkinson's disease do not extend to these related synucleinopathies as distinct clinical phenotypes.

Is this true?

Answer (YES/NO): NO